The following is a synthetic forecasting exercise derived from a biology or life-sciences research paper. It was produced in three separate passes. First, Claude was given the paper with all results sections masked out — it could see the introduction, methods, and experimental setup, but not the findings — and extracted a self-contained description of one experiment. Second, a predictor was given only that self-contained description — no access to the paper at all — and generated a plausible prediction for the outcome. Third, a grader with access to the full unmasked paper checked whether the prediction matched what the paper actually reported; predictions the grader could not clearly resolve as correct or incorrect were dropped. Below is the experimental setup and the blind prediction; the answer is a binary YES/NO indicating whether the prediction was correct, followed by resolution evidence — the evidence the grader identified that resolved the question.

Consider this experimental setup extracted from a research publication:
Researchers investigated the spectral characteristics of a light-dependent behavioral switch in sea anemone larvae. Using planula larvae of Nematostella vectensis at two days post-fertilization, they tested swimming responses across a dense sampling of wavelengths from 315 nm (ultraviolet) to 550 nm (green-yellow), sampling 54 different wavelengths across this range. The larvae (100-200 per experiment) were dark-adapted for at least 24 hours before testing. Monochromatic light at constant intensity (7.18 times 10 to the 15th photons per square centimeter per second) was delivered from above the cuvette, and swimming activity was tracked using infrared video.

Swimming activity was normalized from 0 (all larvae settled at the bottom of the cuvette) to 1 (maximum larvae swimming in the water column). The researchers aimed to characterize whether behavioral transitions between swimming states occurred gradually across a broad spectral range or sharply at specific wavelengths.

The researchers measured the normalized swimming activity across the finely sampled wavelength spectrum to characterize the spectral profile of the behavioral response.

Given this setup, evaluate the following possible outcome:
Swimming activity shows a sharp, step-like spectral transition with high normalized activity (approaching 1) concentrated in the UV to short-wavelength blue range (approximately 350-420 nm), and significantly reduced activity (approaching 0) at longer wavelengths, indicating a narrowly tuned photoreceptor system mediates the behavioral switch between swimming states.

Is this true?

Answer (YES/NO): NO